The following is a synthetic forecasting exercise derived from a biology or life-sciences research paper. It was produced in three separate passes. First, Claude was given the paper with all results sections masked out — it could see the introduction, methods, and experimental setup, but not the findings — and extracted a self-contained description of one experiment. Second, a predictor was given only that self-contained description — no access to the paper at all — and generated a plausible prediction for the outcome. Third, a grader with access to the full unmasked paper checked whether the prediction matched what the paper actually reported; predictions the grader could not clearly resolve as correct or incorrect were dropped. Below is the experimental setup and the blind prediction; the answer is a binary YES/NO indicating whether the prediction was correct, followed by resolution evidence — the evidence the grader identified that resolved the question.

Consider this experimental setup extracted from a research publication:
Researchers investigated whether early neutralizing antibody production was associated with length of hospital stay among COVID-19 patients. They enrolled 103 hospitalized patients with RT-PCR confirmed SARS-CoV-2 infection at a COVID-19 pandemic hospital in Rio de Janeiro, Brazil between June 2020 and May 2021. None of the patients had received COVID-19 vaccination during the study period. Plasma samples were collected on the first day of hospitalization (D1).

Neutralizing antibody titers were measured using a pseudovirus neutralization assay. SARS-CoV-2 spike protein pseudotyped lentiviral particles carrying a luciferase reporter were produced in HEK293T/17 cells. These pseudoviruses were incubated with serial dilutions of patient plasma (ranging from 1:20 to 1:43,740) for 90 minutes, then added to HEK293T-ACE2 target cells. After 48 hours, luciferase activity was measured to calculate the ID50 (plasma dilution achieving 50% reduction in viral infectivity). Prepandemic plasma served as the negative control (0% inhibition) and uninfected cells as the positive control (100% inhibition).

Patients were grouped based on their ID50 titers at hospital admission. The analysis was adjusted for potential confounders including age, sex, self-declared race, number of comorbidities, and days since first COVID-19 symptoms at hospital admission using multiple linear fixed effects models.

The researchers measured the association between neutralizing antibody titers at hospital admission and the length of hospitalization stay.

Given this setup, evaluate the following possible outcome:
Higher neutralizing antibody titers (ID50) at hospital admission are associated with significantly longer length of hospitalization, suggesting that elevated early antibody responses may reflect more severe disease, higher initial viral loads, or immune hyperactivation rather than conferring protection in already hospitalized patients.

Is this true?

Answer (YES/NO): NO